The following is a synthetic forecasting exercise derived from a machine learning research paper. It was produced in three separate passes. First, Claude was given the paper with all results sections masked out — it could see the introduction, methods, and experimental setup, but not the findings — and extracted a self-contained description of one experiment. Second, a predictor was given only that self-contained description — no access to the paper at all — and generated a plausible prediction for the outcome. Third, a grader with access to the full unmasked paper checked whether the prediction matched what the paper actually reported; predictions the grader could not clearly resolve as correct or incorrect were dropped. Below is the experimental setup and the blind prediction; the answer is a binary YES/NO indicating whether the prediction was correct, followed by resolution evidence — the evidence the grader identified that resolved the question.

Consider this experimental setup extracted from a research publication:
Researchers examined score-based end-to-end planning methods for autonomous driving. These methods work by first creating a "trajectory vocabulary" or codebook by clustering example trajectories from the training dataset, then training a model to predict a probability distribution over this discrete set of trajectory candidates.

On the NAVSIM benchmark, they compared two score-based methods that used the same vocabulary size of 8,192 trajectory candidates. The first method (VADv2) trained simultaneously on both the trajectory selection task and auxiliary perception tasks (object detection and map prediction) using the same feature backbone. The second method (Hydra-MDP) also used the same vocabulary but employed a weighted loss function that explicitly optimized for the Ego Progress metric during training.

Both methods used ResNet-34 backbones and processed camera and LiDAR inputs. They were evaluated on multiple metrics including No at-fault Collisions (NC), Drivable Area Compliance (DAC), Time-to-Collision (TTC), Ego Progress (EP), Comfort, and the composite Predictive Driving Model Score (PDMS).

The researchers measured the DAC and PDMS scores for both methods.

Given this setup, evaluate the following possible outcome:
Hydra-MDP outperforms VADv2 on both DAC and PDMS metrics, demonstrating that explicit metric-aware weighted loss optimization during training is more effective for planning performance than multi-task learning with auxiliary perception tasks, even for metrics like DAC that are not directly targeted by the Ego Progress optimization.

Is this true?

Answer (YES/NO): YES